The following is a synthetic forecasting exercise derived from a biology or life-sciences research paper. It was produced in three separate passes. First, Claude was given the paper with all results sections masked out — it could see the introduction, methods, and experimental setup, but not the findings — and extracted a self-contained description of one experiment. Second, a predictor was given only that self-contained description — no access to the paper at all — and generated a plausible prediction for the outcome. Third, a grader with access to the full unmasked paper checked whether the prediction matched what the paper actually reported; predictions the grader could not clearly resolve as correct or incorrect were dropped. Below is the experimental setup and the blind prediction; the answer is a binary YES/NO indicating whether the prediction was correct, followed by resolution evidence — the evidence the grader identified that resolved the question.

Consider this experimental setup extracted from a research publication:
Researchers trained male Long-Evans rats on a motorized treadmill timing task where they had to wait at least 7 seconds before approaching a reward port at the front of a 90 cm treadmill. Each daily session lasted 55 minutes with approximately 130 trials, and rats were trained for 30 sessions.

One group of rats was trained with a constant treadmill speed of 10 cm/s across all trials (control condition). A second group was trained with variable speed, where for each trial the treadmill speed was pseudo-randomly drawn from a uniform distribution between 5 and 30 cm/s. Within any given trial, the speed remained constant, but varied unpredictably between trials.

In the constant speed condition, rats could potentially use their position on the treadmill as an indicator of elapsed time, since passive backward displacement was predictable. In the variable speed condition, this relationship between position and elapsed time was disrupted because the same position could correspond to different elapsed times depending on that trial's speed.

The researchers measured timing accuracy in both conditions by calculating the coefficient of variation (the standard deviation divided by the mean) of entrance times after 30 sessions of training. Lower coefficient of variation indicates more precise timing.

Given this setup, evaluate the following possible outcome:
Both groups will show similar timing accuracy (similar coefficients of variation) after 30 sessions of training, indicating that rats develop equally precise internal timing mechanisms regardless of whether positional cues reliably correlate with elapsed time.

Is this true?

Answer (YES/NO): NO